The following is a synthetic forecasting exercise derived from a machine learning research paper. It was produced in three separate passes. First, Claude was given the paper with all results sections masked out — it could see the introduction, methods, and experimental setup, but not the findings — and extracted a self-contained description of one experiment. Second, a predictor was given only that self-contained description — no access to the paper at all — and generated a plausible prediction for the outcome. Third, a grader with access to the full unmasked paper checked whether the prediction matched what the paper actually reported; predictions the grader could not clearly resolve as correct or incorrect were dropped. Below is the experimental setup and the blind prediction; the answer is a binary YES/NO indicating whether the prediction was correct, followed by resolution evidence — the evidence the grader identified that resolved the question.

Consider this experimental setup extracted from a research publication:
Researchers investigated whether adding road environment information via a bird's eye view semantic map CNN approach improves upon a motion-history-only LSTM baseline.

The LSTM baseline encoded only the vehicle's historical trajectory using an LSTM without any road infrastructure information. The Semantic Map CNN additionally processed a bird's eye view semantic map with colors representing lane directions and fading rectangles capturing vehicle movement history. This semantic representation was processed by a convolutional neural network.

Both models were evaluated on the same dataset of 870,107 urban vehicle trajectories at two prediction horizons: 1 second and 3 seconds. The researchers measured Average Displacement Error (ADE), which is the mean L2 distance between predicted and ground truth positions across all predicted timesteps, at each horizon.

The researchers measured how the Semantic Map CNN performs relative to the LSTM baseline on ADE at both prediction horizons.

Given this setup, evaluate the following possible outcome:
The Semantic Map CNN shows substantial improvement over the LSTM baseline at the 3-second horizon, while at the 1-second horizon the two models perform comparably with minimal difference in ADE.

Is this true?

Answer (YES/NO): NO